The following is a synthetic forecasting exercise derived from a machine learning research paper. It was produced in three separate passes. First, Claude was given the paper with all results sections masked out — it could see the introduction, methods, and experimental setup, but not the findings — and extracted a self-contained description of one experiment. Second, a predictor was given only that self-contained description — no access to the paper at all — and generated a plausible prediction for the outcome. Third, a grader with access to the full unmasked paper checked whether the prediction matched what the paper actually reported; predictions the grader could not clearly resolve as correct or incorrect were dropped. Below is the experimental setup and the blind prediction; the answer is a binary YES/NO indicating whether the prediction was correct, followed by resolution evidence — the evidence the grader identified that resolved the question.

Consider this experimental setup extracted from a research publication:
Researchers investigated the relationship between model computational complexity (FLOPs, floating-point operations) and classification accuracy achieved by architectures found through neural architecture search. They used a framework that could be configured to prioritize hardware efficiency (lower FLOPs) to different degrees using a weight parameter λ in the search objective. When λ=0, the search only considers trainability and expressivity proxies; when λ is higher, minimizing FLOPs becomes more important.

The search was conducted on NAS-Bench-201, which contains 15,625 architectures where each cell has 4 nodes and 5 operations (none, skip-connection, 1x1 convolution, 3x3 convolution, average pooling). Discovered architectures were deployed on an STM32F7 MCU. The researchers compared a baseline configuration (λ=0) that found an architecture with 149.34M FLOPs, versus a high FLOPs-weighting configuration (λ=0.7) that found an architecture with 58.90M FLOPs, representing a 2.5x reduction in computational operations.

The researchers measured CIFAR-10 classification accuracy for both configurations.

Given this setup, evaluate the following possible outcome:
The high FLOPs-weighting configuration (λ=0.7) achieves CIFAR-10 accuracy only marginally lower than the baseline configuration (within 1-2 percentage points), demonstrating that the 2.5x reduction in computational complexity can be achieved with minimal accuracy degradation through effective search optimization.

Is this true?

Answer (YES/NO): YES